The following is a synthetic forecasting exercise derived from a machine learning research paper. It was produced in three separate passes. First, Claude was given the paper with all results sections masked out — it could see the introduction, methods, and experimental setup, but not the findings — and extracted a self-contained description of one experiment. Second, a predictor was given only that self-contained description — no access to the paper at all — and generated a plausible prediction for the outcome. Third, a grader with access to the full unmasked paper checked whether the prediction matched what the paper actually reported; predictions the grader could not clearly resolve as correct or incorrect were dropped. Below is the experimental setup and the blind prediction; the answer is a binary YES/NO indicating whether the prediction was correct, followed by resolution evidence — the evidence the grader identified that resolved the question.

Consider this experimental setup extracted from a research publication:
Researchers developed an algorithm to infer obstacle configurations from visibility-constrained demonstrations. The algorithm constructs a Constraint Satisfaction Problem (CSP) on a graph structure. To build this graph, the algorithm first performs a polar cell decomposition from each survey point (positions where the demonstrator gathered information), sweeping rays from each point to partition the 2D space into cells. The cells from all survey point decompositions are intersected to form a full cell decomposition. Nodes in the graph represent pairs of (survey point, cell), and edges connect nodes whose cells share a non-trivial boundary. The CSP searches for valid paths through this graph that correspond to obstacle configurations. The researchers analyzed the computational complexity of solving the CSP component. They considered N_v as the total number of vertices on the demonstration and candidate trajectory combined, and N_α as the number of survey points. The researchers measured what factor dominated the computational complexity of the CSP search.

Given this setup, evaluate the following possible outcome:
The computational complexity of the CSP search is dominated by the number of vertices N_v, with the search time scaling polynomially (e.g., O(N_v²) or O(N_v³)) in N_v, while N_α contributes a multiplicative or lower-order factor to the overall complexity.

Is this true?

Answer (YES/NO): NO